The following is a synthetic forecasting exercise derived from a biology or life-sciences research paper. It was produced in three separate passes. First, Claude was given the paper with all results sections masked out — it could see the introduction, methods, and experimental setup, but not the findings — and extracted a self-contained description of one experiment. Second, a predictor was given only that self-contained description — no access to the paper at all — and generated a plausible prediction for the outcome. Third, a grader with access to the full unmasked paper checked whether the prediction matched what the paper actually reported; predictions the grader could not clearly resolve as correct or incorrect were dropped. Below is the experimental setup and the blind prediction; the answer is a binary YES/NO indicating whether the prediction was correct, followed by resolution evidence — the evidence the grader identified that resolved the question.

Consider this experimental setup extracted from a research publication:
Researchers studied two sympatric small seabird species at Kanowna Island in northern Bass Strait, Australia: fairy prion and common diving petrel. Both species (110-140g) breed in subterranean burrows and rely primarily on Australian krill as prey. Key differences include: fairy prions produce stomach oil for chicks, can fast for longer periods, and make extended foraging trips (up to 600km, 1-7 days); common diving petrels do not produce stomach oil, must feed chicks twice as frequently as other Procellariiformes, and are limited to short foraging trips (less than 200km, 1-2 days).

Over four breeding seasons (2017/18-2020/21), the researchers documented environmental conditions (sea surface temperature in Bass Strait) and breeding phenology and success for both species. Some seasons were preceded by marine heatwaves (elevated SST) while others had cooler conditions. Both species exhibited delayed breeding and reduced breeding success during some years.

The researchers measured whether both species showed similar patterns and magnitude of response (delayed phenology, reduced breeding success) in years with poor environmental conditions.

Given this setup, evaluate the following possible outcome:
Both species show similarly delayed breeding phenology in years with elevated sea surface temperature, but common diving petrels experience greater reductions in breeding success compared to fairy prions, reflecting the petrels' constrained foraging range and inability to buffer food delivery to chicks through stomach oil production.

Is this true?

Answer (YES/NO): NO